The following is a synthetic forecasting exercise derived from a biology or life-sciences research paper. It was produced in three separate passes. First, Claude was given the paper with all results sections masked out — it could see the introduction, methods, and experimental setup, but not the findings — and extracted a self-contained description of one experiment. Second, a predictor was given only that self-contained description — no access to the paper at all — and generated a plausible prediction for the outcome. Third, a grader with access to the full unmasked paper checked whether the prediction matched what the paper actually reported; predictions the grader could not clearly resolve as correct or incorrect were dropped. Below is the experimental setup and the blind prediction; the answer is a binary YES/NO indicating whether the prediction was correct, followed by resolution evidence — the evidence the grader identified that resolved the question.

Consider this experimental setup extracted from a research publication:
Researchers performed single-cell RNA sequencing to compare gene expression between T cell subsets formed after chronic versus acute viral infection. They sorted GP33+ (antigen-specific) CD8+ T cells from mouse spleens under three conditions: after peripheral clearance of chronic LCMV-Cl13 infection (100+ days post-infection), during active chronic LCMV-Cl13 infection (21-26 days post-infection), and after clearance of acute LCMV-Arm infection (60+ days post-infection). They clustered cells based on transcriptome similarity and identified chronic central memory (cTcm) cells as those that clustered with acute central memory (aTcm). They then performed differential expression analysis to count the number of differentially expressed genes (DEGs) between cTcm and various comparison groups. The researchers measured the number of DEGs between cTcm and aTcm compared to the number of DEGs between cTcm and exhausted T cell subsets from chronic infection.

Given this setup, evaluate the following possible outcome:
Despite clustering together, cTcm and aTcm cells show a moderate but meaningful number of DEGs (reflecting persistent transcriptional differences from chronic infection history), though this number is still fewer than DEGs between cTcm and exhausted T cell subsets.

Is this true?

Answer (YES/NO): NO